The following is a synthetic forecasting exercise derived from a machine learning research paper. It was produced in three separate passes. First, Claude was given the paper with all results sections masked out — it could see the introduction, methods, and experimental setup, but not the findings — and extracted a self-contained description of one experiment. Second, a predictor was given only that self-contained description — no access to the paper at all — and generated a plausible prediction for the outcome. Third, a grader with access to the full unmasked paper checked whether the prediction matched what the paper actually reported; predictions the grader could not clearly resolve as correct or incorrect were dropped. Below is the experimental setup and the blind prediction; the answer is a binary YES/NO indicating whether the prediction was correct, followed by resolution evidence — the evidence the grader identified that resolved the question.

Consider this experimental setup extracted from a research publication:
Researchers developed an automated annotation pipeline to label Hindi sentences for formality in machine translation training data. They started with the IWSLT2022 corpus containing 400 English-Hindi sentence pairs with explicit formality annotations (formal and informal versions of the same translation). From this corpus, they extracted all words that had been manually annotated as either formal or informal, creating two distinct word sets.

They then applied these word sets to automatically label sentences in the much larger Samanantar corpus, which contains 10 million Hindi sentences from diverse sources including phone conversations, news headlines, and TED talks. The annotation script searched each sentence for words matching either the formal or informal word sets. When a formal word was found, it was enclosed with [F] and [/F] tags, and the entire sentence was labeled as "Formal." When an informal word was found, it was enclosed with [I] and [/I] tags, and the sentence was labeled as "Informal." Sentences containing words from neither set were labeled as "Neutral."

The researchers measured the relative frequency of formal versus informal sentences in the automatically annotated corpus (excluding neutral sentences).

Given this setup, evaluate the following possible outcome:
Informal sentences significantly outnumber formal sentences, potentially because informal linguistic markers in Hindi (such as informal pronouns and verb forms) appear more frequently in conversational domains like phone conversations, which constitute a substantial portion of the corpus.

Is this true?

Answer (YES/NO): NO